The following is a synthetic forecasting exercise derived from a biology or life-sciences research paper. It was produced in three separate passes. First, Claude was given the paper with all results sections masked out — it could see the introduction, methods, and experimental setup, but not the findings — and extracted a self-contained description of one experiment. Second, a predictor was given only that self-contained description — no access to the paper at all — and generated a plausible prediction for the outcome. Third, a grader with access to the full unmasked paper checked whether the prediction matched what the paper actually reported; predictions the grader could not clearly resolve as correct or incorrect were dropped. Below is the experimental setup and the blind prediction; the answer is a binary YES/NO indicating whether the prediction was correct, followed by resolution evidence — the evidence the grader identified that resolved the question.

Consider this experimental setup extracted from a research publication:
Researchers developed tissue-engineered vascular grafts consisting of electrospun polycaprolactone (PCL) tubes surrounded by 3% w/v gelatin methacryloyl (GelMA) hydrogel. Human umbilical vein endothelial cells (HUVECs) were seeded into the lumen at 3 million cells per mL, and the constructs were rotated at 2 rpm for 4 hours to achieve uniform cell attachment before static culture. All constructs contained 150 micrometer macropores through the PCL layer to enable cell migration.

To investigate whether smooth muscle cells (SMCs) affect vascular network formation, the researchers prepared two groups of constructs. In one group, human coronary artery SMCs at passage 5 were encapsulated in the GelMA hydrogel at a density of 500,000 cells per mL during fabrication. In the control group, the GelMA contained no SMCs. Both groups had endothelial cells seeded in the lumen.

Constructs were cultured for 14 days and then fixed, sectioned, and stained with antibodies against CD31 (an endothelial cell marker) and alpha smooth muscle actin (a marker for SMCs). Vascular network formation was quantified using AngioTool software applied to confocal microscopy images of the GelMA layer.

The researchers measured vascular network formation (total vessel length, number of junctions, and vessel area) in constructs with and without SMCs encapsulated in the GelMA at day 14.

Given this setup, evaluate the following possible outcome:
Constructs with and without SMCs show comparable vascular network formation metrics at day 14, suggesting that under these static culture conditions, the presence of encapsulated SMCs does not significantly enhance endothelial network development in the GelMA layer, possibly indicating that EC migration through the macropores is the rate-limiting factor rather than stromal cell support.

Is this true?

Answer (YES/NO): YES